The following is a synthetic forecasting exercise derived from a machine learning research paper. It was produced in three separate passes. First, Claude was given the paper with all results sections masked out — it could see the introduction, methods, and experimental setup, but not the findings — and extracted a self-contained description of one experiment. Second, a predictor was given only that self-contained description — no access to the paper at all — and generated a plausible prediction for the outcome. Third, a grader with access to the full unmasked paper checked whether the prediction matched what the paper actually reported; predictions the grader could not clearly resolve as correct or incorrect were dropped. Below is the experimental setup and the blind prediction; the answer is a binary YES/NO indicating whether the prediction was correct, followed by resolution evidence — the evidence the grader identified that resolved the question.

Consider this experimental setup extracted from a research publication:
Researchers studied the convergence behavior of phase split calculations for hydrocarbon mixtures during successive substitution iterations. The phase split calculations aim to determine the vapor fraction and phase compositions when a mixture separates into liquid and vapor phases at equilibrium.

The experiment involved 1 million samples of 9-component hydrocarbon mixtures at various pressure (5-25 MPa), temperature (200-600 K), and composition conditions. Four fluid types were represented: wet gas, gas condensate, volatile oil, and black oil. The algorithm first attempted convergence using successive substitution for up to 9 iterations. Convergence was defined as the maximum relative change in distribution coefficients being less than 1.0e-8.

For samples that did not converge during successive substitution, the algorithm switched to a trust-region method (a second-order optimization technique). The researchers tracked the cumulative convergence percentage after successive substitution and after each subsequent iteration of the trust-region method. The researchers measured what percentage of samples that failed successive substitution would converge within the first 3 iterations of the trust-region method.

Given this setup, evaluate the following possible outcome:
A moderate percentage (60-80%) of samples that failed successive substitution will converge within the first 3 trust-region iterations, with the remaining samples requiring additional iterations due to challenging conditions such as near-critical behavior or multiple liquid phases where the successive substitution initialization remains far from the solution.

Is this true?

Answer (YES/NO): NO